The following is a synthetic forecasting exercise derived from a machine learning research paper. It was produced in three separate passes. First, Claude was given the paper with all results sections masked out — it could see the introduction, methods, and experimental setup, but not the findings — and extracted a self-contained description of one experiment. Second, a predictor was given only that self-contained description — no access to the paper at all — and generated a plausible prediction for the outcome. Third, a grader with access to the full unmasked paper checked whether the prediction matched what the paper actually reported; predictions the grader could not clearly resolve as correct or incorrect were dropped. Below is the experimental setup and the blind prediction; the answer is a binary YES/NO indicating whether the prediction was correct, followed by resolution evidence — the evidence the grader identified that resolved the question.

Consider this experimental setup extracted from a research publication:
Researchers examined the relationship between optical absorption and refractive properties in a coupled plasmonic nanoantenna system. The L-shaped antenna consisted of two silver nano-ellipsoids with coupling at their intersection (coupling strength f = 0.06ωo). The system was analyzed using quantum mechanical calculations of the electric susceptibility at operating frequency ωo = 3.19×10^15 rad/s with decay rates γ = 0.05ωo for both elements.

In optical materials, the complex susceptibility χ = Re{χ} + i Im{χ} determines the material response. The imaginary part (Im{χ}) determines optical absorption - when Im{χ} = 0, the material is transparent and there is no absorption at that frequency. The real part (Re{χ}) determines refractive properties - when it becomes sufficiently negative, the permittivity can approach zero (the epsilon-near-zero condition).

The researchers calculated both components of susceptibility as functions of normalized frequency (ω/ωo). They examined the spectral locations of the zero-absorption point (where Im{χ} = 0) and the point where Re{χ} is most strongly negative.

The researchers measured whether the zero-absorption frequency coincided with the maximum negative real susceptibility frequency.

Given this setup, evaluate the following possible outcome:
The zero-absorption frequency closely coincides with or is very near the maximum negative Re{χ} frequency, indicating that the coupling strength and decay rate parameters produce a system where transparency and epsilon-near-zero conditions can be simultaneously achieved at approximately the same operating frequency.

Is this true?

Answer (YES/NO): NO